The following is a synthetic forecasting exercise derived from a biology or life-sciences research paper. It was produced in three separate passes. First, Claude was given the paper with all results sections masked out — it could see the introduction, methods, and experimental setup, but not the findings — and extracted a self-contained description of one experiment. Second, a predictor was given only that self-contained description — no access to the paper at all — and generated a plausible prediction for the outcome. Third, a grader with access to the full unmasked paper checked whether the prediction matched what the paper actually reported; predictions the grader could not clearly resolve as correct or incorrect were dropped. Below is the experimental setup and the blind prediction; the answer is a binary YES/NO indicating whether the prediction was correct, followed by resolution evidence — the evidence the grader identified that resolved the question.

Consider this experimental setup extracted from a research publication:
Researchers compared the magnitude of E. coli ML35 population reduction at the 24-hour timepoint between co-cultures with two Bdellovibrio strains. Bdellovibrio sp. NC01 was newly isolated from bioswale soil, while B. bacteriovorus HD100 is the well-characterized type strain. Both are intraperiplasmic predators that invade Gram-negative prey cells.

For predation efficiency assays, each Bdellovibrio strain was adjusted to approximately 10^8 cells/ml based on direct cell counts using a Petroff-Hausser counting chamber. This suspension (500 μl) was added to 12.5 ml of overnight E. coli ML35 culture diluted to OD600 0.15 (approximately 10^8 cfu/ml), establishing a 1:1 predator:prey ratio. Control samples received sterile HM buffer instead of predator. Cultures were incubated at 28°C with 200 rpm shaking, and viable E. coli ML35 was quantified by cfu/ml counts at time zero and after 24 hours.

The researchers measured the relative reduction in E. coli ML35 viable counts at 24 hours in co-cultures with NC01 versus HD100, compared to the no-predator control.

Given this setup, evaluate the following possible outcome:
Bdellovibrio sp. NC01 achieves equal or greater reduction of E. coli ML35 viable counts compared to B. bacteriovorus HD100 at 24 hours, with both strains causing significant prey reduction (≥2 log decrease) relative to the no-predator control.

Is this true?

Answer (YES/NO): NO